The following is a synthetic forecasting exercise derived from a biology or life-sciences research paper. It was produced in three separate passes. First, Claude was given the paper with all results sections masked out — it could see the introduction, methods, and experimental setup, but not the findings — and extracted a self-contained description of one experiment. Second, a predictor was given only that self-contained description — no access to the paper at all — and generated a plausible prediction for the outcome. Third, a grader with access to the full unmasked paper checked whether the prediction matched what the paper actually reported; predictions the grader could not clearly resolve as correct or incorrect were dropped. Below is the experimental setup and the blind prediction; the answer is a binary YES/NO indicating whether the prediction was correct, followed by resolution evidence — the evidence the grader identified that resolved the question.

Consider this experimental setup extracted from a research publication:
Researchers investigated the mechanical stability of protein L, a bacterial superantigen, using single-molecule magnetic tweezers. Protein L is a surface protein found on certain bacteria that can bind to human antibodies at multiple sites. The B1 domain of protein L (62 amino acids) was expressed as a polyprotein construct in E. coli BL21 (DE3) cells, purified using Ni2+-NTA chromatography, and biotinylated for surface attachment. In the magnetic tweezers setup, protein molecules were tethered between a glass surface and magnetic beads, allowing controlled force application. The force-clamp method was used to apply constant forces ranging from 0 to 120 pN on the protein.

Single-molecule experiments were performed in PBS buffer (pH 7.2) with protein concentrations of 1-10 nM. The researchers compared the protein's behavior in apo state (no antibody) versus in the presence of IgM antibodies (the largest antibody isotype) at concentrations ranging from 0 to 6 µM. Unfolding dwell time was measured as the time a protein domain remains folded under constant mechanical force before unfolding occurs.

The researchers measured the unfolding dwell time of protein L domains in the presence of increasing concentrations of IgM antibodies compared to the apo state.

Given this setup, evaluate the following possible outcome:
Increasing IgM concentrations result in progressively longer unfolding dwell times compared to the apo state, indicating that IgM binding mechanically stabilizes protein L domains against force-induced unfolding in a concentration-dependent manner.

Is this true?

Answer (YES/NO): YES